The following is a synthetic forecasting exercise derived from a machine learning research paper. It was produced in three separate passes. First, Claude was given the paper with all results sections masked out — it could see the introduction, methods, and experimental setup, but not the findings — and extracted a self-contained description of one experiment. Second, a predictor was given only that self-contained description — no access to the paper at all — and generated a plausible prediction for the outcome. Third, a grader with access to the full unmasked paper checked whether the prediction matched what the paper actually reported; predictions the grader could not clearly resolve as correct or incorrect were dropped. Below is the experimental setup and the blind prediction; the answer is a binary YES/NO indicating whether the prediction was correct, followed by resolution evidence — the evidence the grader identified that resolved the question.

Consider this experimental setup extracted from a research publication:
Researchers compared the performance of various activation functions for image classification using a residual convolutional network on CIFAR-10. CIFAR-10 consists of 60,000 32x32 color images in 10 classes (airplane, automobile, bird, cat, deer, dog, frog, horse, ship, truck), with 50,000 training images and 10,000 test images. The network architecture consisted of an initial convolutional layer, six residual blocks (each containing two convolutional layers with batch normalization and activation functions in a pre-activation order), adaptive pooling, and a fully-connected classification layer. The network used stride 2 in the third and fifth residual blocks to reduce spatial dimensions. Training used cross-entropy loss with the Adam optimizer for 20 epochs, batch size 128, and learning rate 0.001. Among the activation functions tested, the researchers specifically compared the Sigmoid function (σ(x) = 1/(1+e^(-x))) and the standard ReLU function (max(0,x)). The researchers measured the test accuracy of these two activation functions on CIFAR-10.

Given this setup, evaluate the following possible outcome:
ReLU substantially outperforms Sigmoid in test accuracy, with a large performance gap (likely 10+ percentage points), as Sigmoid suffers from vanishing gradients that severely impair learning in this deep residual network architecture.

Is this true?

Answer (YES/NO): YES